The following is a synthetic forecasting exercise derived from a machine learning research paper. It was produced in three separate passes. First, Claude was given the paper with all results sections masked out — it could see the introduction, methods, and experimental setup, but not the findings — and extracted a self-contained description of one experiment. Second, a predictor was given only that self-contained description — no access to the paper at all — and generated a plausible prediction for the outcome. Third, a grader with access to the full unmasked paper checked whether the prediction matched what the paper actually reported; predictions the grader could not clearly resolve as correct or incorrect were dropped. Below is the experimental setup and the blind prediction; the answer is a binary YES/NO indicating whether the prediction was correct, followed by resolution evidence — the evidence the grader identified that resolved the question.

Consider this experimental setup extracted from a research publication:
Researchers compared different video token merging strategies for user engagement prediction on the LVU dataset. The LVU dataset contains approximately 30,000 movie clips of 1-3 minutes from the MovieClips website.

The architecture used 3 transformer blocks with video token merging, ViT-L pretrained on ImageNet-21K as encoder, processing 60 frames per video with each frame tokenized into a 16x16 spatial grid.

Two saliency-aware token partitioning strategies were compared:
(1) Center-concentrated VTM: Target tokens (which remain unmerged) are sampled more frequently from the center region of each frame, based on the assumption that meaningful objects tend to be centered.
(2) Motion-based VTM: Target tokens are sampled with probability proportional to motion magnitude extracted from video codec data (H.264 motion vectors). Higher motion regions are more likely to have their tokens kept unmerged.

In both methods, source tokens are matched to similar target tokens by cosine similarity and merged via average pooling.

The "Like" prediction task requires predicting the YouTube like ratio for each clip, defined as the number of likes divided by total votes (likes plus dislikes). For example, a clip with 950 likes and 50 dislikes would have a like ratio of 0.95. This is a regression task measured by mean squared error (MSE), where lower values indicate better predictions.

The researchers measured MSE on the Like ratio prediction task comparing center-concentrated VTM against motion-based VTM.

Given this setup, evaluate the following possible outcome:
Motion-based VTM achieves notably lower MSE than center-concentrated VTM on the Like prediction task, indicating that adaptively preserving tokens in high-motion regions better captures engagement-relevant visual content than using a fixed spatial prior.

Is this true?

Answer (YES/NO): NO